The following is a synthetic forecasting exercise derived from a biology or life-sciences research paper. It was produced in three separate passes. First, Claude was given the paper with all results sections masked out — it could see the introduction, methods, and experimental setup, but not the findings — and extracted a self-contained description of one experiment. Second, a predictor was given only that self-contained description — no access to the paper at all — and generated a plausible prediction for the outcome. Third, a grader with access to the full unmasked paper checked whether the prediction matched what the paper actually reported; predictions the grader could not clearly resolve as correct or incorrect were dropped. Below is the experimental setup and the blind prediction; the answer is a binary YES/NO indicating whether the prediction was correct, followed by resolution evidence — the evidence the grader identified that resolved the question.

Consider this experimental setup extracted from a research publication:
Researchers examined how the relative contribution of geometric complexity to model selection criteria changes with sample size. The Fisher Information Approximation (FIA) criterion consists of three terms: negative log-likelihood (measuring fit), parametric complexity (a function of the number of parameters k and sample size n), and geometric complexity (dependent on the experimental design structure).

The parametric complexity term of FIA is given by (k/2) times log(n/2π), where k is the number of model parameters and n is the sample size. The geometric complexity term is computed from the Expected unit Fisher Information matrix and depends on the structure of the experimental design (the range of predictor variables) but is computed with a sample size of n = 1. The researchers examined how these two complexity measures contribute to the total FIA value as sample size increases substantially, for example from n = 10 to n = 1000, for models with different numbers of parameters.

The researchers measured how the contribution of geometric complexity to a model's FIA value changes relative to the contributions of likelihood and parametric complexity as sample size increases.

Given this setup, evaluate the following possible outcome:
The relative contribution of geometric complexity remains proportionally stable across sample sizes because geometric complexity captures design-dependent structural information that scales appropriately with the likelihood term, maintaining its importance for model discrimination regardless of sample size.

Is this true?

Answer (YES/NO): NO